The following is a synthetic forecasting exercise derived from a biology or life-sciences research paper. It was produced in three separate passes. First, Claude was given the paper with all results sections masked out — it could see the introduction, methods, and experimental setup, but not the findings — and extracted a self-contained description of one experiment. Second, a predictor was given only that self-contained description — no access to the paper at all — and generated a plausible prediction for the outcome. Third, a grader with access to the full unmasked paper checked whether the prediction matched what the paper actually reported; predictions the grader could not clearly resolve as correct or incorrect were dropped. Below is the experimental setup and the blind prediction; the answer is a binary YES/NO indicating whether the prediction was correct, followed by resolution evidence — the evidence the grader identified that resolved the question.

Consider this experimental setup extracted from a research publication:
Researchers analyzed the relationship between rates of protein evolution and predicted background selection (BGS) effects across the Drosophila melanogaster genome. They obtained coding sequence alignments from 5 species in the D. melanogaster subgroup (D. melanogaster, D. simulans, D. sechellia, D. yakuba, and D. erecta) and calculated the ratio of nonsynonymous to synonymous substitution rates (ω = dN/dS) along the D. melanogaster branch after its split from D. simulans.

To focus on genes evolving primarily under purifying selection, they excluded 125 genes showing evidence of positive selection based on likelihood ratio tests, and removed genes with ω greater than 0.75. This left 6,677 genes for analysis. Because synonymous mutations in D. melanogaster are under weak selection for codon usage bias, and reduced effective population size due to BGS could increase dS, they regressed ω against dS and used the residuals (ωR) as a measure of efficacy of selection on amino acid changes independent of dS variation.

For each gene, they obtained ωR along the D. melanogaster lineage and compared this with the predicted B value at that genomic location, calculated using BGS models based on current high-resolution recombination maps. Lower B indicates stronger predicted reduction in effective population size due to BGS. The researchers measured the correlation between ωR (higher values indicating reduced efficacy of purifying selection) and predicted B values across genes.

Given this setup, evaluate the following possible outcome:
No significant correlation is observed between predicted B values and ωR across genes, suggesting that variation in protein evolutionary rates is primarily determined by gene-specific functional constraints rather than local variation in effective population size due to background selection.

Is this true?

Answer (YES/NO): NO